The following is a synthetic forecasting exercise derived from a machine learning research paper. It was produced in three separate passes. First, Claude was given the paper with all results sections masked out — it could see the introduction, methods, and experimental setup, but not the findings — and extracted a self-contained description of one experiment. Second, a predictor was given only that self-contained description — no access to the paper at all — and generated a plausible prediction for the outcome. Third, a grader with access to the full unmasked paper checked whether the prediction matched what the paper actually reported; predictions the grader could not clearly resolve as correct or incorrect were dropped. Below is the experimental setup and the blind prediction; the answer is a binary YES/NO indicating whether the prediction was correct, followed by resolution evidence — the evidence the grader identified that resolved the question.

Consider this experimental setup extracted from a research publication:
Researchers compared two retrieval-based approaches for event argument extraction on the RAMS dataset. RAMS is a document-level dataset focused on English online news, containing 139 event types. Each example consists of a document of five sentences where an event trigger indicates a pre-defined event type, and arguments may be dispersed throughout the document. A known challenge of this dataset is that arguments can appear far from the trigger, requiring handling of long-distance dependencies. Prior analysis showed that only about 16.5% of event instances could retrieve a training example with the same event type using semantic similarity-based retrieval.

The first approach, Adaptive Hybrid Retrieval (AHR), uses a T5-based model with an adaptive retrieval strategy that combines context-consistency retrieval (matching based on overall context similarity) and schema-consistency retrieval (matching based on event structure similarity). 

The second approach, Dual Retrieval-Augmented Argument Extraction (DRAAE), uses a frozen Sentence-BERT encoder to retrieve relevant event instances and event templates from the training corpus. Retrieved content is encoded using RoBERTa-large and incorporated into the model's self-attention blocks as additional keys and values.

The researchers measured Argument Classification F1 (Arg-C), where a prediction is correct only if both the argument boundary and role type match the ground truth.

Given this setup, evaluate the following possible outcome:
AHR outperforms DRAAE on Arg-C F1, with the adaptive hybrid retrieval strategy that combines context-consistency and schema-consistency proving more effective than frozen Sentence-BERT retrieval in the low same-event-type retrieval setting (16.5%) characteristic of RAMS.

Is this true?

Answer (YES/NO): NO